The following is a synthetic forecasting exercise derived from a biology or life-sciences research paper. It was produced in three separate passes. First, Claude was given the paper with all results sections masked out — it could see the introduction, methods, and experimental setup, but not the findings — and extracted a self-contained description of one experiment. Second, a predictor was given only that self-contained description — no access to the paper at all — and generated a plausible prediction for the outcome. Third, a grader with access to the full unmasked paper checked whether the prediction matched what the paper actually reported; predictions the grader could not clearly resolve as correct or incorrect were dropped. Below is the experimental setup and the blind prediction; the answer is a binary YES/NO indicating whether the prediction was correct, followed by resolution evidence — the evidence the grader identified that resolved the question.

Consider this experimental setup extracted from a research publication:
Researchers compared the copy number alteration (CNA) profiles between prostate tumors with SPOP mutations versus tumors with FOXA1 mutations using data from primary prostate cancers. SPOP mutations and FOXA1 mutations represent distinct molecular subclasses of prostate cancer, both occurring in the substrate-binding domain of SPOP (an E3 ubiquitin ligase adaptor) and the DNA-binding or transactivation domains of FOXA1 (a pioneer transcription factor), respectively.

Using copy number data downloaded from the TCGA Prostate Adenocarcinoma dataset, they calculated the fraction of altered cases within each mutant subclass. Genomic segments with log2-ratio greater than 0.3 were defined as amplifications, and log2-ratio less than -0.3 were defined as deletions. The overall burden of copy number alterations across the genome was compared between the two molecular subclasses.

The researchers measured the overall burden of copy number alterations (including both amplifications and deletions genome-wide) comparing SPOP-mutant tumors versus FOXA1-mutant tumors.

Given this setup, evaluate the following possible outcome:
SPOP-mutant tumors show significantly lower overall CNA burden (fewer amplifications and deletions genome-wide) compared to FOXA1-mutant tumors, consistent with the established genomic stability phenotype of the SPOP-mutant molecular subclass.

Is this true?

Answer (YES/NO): NO